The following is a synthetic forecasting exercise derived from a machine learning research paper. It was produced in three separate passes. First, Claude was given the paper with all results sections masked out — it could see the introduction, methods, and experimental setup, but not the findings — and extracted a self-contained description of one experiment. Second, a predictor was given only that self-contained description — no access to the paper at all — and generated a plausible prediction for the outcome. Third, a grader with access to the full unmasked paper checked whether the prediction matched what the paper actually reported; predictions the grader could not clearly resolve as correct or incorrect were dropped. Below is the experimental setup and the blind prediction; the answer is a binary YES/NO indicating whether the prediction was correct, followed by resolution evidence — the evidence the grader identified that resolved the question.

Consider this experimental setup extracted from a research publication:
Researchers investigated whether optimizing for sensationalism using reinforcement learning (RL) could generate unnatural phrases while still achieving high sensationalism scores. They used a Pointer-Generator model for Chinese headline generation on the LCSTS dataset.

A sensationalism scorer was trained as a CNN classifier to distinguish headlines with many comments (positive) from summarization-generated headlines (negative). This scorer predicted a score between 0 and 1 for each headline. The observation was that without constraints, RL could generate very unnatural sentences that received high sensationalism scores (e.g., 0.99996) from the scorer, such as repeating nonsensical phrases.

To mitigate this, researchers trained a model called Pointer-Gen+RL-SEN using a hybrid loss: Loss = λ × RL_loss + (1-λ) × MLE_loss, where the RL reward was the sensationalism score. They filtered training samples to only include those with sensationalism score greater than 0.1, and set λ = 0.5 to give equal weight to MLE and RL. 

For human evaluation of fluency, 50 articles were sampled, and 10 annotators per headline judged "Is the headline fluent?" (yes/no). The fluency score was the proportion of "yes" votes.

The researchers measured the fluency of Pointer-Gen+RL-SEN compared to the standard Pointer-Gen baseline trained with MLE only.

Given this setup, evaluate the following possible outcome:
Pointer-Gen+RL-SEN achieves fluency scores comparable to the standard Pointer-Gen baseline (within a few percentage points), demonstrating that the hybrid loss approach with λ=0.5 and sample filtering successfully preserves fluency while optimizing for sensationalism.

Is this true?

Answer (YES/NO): YES